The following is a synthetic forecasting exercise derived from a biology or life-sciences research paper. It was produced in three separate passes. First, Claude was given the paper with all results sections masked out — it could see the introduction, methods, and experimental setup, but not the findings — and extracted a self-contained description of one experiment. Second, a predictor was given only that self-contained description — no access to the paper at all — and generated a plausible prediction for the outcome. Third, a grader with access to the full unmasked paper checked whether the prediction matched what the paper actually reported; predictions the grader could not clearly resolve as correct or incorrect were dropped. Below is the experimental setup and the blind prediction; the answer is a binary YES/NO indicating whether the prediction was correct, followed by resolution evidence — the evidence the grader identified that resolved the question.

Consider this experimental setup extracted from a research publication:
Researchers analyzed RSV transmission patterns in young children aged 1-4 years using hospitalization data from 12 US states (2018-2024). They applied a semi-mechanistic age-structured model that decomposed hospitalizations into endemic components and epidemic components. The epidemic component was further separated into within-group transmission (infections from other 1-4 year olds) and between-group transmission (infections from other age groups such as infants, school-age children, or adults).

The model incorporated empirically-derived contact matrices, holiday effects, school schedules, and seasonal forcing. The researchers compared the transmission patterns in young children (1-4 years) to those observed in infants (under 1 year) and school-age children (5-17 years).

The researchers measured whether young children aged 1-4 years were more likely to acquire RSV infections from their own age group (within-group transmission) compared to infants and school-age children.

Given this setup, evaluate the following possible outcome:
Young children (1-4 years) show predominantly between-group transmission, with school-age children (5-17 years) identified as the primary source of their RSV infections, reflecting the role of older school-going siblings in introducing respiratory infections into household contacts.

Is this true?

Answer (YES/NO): NO